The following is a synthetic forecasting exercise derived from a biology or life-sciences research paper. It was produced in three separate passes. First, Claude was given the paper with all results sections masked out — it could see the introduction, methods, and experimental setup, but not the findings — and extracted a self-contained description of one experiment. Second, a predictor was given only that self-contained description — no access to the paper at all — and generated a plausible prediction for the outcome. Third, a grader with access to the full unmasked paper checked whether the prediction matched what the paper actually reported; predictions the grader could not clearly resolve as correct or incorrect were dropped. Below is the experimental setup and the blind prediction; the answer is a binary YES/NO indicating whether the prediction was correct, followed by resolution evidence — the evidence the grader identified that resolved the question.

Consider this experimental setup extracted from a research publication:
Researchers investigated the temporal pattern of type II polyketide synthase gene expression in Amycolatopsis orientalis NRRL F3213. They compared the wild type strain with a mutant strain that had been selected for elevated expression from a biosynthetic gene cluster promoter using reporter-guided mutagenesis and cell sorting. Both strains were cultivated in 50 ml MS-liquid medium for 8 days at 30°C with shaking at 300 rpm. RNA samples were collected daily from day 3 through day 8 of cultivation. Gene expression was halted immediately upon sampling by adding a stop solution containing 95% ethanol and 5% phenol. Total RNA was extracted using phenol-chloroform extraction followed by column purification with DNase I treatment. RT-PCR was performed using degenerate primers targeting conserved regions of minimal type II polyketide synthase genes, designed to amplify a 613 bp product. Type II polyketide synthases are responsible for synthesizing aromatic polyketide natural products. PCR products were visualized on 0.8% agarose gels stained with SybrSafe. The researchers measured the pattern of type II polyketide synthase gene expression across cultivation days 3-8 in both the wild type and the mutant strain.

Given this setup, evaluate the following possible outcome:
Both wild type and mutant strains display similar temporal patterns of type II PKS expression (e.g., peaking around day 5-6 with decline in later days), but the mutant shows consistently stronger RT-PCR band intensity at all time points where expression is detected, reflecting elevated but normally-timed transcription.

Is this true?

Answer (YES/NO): NO